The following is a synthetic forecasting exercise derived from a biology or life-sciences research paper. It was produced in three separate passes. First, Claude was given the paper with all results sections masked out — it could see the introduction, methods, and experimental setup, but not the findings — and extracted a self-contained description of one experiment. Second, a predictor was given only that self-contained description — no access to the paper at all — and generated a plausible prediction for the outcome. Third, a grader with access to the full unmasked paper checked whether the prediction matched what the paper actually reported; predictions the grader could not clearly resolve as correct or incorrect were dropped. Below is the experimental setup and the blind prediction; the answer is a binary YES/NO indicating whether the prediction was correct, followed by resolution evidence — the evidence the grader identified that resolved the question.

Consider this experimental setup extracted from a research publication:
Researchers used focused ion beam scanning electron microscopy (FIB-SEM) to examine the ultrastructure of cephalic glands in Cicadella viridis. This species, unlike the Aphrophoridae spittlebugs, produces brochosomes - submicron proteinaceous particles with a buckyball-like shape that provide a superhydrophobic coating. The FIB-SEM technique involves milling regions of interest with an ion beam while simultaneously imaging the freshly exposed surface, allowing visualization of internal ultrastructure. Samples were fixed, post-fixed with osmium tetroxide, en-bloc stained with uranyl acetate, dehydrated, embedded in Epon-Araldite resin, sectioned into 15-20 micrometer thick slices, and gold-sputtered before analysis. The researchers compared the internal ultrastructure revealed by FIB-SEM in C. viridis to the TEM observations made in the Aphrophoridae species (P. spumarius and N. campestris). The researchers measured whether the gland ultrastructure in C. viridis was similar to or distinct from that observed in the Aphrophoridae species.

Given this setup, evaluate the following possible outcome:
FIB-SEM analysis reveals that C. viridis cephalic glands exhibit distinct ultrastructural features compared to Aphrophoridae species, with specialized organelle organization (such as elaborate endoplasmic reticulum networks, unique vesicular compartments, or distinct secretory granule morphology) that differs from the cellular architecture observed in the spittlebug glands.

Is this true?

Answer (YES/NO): NO